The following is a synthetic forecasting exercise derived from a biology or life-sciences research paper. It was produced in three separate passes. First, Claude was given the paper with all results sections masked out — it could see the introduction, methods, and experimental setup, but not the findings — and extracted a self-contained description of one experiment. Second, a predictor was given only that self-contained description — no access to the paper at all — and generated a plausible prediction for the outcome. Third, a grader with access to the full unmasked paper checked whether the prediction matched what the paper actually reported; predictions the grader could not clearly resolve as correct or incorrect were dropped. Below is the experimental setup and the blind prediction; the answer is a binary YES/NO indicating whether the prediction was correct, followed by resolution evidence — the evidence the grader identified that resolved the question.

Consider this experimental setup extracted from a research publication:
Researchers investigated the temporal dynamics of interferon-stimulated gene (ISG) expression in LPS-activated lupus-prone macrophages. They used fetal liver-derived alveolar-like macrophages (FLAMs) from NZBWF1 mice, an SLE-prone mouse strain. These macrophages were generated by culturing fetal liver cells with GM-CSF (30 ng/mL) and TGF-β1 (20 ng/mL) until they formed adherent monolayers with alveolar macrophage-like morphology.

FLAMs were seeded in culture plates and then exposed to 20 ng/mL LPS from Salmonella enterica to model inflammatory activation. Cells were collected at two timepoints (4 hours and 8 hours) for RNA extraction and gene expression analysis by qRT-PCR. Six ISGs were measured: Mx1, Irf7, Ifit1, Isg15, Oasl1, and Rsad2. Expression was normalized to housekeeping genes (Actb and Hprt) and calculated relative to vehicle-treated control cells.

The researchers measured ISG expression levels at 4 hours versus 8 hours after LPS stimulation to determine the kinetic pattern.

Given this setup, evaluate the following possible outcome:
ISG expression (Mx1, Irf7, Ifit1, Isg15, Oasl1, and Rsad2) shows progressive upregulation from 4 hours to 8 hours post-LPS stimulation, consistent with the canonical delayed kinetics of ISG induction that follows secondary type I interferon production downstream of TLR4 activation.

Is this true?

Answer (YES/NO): NO